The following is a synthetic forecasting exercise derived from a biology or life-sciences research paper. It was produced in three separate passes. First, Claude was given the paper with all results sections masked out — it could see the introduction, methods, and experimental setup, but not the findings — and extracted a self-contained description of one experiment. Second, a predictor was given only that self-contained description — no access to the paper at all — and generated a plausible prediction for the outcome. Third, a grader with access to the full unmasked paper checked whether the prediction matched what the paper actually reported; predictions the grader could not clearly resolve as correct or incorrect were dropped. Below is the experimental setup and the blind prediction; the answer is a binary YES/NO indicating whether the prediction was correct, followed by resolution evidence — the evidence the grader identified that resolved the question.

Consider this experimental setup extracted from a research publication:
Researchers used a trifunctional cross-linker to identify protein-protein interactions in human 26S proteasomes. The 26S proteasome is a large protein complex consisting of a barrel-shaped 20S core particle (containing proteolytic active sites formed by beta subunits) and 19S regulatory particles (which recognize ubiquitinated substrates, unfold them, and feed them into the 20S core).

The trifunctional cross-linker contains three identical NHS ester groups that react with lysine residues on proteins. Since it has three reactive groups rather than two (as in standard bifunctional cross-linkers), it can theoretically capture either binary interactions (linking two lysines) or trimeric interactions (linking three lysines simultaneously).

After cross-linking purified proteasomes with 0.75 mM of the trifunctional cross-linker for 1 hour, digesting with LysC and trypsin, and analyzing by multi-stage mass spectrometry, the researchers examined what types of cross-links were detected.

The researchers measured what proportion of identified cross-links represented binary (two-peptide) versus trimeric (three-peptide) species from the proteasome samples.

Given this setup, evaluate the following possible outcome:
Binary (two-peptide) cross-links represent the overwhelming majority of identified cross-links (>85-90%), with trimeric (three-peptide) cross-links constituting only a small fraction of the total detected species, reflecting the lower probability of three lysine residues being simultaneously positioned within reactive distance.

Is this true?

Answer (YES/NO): NO